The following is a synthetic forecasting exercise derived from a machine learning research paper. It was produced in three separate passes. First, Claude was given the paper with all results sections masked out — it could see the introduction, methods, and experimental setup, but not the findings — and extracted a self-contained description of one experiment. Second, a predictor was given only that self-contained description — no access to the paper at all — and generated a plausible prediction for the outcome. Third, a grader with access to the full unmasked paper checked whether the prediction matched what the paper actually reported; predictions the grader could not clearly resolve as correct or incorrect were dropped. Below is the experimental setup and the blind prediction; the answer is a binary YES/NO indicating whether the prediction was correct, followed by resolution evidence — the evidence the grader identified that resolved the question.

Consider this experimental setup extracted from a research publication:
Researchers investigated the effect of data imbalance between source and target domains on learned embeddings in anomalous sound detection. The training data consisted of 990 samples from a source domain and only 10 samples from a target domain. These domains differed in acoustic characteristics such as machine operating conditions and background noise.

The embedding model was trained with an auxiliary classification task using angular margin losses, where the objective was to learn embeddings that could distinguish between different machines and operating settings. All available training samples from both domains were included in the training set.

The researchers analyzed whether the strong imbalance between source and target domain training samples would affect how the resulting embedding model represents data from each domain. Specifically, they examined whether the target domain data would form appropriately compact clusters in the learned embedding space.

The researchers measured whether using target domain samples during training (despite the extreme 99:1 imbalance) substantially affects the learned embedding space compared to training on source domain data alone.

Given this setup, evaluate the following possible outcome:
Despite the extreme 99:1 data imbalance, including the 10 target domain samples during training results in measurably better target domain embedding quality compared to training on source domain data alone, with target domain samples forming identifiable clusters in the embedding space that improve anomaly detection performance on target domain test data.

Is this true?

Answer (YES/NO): NO